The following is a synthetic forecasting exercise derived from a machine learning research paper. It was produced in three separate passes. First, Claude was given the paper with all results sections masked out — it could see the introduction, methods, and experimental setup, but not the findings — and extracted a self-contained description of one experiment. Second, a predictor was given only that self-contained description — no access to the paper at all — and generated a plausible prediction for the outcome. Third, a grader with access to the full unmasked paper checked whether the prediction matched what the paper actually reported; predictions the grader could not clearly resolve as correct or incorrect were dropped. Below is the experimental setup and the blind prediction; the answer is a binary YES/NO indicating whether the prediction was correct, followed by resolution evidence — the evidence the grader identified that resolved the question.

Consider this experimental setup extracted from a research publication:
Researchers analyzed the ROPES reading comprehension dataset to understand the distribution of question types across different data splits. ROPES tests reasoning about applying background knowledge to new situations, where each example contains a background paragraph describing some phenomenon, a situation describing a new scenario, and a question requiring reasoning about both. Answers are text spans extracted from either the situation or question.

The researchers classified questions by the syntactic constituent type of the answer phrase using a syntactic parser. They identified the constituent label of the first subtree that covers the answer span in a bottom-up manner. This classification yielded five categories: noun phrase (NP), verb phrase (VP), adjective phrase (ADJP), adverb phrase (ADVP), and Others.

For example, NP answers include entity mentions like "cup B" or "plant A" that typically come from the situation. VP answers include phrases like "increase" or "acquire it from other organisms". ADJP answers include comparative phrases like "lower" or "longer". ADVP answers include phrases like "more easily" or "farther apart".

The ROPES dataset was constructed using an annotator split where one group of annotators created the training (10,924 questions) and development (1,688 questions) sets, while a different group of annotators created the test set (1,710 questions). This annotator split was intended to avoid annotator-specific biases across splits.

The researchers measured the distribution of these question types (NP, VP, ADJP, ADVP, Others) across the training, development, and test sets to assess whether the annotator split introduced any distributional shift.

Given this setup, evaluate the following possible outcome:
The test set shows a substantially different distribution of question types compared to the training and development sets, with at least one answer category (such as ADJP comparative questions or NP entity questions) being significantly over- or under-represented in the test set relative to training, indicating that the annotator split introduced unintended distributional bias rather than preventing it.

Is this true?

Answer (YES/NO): YES